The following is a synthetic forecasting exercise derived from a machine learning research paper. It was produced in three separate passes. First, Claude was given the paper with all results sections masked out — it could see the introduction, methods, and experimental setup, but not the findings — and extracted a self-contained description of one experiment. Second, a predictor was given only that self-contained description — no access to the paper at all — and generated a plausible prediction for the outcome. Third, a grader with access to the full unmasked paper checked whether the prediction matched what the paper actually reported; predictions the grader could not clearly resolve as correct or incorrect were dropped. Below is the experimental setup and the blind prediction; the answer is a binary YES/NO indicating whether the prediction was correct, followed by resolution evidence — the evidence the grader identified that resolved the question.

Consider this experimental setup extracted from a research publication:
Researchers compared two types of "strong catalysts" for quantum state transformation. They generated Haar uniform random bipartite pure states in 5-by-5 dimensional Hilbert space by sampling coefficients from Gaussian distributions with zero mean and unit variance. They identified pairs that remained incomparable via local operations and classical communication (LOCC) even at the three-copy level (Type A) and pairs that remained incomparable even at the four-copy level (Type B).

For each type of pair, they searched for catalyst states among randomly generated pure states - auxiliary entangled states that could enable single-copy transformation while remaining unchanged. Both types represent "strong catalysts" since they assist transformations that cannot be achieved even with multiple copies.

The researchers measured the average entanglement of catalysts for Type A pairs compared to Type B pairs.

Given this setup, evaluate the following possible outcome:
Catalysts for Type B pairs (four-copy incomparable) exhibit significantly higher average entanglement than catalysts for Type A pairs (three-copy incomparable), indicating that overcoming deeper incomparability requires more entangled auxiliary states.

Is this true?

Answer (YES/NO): YES